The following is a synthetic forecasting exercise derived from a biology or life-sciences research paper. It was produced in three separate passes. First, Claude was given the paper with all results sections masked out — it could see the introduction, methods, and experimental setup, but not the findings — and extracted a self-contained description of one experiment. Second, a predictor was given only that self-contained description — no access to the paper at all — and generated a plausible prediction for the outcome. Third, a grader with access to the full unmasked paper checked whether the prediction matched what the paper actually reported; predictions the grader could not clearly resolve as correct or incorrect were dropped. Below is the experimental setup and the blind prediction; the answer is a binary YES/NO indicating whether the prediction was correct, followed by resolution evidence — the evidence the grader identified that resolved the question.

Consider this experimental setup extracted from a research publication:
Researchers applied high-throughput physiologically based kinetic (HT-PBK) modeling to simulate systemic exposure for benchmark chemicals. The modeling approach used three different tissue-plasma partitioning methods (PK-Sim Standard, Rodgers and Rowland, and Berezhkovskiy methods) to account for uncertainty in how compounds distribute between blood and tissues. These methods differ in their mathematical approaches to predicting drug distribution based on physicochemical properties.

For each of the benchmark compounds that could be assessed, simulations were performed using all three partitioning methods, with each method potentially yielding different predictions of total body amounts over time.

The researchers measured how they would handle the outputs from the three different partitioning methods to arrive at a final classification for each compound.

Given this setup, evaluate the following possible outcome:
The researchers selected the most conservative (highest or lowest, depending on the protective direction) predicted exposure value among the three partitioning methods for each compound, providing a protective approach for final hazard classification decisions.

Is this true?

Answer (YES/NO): NO